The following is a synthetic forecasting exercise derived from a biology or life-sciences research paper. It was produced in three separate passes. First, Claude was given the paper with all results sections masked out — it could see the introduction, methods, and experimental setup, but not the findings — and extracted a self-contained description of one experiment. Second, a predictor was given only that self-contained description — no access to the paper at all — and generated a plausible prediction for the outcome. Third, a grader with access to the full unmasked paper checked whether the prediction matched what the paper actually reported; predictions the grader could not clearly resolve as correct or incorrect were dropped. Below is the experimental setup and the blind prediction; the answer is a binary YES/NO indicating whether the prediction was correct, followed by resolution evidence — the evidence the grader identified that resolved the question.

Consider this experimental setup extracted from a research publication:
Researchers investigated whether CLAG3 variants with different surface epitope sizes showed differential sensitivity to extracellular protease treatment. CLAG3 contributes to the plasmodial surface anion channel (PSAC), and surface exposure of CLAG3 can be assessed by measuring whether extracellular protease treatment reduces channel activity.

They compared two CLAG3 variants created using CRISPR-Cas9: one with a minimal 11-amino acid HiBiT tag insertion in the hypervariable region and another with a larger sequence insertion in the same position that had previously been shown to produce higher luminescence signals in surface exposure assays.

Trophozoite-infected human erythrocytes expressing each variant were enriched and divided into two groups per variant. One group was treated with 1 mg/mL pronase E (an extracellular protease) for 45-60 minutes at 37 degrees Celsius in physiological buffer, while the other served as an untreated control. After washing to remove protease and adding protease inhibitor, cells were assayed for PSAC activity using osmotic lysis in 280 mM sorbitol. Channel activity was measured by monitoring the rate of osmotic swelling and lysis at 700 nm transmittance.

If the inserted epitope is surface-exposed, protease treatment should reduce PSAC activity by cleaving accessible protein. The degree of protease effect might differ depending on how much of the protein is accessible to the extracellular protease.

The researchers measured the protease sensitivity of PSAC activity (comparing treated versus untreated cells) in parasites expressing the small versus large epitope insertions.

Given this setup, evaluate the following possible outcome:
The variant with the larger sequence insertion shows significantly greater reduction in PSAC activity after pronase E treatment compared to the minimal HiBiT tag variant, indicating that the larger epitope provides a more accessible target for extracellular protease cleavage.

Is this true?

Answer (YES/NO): NO